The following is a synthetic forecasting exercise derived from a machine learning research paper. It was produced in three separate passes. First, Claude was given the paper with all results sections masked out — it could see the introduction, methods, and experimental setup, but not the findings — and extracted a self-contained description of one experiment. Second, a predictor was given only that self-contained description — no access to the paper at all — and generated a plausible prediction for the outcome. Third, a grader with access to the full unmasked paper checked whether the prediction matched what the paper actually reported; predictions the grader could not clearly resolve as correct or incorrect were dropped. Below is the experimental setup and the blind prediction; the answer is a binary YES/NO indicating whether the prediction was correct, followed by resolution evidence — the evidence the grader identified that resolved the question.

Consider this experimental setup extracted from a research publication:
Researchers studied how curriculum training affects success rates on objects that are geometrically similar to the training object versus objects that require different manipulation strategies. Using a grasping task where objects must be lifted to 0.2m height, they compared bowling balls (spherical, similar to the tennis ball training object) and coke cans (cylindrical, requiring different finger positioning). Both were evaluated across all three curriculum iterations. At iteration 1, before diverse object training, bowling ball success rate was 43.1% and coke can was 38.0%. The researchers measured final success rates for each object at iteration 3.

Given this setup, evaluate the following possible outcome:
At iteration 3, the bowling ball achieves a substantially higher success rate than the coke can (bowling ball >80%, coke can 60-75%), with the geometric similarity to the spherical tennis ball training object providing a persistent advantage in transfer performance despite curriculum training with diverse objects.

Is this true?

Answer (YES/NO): NO